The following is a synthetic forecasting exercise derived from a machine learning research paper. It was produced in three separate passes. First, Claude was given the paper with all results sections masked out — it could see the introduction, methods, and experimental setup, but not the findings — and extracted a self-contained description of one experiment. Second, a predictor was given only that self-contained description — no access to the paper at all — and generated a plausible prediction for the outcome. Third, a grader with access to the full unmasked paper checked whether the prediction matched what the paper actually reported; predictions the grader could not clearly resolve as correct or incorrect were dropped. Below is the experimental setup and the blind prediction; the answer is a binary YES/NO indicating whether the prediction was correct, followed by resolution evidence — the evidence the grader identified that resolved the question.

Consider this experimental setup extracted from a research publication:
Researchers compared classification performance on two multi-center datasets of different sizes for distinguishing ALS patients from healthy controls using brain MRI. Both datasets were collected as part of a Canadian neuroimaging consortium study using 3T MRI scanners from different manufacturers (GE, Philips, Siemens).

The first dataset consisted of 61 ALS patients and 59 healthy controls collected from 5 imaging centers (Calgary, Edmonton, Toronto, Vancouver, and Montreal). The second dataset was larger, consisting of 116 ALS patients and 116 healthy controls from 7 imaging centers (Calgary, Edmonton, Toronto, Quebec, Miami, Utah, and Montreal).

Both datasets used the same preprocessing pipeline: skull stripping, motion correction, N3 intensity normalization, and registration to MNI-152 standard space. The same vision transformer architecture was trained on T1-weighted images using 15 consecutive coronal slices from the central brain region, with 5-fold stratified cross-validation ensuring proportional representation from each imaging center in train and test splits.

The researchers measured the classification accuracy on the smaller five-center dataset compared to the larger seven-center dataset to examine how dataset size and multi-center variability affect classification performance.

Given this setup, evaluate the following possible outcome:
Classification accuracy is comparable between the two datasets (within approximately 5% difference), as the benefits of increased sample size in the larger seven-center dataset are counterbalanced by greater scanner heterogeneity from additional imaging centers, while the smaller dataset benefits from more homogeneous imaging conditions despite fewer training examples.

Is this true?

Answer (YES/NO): YES